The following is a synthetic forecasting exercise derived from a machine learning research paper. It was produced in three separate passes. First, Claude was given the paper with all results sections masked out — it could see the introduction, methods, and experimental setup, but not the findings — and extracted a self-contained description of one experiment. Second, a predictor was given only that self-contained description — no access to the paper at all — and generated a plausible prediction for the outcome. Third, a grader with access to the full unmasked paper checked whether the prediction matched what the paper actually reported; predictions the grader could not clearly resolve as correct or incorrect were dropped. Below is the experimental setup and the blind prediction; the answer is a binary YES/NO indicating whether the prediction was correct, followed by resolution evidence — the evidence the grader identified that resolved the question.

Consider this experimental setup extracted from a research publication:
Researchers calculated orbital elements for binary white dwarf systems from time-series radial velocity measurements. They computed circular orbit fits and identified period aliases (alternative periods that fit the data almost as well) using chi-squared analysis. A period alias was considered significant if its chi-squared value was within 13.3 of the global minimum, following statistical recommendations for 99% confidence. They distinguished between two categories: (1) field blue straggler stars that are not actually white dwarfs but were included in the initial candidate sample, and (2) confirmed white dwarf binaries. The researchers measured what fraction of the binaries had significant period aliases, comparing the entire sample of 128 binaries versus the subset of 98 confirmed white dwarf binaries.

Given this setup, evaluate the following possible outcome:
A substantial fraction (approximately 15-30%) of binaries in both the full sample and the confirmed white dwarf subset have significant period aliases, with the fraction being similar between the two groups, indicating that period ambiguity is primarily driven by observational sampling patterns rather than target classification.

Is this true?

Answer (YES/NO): NO